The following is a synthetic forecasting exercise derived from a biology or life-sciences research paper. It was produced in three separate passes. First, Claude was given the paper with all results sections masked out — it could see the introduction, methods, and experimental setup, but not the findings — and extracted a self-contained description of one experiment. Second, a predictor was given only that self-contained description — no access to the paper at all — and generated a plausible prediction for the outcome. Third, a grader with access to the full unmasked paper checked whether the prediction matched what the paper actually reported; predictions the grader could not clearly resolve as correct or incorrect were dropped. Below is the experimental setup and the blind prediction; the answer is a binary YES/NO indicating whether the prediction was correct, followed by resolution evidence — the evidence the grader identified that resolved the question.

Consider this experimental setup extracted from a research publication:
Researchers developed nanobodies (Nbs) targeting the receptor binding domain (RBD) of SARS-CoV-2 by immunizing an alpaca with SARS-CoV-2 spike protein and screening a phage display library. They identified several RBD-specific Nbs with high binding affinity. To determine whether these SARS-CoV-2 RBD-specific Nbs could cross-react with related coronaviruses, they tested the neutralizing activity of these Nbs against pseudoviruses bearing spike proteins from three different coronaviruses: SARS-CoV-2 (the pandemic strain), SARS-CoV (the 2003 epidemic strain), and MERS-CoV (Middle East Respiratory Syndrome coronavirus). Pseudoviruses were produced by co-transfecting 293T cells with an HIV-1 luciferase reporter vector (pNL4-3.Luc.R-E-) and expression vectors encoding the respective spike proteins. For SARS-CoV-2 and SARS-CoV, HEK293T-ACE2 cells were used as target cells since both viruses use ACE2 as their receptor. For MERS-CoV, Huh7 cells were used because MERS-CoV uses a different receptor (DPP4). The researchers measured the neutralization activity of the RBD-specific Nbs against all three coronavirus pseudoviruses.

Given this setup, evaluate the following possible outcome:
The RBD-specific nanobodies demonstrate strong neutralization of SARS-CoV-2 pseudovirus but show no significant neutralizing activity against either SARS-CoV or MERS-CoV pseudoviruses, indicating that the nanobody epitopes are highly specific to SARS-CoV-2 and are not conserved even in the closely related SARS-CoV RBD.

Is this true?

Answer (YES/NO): YES